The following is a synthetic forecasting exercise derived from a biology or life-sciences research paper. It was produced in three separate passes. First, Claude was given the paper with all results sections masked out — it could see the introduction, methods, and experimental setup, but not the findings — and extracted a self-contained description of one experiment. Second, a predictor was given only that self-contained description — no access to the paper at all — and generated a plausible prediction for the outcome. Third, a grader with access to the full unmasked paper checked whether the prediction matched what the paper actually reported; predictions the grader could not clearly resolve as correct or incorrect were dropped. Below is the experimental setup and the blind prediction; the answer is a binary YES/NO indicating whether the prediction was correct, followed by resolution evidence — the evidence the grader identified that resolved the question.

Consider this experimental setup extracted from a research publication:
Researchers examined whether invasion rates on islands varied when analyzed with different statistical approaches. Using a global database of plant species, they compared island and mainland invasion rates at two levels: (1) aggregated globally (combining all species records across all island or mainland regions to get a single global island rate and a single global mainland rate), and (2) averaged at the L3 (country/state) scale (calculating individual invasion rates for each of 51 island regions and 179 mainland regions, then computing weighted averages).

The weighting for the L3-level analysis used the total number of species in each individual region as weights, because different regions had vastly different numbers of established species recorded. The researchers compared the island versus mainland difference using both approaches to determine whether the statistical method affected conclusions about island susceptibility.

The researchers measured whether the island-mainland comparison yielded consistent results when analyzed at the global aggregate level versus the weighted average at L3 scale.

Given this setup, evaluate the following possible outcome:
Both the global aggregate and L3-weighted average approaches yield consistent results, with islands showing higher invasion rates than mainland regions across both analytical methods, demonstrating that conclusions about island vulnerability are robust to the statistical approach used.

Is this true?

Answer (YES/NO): YES